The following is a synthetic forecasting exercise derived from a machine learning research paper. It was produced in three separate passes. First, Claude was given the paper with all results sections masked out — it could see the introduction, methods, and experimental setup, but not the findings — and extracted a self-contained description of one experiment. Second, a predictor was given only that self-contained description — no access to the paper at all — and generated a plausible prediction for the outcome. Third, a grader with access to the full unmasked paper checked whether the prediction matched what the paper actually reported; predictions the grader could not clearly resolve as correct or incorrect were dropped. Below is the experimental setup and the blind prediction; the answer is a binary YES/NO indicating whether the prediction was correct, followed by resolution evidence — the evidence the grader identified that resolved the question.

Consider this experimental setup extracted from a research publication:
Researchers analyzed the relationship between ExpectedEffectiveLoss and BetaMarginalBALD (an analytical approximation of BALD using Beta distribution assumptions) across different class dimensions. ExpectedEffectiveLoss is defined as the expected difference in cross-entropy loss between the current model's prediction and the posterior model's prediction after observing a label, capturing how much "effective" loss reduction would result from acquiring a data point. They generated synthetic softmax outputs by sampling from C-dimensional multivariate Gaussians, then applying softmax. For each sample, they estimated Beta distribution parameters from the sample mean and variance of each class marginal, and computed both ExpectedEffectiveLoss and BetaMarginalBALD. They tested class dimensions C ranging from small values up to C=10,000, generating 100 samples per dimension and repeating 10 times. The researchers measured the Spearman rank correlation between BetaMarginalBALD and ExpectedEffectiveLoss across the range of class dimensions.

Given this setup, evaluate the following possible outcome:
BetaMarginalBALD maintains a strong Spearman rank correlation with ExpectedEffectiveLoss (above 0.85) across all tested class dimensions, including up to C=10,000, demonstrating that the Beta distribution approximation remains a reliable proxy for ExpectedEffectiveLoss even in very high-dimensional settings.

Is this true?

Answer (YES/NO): YES